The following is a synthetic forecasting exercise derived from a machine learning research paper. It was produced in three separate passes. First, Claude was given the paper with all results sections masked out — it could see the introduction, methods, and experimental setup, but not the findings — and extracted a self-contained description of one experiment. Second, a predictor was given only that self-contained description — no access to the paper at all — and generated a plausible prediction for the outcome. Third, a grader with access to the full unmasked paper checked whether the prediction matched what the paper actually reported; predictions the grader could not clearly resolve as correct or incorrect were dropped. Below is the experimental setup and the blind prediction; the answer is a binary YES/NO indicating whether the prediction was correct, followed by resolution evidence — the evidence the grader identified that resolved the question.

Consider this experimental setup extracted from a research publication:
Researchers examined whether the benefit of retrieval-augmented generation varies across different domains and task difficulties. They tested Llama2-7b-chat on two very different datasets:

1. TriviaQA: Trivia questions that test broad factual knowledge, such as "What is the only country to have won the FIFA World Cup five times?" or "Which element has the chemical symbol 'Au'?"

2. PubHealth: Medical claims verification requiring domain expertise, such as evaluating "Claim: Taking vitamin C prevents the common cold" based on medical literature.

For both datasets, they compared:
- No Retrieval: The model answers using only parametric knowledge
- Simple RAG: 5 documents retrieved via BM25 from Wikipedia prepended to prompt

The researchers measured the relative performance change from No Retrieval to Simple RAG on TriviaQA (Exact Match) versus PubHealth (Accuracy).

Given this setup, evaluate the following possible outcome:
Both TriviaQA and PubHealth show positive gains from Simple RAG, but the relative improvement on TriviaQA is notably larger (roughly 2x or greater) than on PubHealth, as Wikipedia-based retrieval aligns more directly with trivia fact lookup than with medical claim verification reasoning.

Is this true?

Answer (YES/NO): NO